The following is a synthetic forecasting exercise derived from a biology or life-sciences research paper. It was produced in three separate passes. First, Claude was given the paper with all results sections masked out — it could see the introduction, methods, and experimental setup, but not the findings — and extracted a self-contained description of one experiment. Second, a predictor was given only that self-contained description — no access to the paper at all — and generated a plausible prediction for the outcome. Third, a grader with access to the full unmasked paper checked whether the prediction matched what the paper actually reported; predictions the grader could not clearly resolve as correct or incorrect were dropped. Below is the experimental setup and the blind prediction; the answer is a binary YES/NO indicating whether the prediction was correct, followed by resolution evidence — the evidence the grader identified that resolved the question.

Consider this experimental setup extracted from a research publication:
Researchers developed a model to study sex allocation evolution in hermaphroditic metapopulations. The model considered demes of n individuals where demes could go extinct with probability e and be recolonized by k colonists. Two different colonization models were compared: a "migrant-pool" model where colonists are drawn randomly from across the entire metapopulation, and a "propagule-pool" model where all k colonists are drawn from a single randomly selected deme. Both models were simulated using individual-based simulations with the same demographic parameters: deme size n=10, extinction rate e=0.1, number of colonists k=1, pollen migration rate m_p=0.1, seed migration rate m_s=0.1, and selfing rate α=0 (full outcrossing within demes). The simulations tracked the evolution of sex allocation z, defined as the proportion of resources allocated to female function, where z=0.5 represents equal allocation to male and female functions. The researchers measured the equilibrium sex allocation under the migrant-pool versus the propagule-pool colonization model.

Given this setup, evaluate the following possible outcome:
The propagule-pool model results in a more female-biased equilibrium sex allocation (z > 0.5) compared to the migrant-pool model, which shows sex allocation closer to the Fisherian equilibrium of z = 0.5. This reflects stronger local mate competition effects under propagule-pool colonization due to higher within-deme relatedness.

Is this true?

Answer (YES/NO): YES